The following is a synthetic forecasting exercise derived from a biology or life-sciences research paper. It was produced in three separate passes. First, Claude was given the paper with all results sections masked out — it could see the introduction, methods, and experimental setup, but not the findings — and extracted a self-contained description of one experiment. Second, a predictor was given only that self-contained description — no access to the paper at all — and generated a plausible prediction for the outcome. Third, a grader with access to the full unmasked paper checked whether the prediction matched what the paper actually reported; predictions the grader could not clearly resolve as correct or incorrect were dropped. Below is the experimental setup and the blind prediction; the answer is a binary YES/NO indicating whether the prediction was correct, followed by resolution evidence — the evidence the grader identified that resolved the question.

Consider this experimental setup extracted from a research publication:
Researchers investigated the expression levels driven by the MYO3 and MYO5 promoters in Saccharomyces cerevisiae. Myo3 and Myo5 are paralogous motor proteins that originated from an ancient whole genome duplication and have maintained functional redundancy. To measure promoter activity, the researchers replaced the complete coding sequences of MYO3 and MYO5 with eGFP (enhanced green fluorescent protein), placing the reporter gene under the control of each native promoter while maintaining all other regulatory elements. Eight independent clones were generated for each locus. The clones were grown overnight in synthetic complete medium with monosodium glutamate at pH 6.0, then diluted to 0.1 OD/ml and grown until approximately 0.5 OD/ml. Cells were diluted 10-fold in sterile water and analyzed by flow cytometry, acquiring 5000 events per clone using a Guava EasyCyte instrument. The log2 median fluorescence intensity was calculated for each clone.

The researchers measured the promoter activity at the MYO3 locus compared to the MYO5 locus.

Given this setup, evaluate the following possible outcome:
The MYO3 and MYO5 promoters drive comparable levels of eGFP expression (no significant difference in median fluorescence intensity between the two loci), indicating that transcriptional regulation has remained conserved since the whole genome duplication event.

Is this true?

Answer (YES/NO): NO